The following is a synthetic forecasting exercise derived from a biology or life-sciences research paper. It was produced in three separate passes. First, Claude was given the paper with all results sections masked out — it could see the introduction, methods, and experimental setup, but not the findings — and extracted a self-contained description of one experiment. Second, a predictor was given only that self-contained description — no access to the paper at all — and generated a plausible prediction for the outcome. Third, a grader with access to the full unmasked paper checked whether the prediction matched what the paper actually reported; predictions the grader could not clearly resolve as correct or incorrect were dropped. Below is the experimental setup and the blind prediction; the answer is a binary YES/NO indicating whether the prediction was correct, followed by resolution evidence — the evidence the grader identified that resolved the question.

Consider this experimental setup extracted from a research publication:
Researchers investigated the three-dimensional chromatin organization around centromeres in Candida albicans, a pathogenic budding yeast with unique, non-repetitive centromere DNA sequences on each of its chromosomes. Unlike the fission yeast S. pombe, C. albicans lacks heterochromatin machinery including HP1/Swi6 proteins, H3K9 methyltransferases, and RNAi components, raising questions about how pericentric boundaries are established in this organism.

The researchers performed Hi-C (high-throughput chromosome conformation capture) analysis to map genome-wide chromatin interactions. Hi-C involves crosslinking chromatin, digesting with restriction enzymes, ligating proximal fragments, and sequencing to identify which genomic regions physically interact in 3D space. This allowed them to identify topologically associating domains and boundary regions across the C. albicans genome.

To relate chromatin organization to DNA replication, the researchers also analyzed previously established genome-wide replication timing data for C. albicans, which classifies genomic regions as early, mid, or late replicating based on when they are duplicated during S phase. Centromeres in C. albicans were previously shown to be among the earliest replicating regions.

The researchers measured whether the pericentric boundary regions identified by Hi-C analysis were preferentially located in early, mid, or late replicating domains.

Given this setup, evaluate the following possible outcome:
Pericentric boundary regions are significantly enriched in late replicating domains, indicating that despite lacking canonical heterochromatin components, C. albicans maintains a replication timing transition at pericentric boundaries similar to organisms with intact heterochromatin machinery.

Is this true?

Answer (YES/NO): NO